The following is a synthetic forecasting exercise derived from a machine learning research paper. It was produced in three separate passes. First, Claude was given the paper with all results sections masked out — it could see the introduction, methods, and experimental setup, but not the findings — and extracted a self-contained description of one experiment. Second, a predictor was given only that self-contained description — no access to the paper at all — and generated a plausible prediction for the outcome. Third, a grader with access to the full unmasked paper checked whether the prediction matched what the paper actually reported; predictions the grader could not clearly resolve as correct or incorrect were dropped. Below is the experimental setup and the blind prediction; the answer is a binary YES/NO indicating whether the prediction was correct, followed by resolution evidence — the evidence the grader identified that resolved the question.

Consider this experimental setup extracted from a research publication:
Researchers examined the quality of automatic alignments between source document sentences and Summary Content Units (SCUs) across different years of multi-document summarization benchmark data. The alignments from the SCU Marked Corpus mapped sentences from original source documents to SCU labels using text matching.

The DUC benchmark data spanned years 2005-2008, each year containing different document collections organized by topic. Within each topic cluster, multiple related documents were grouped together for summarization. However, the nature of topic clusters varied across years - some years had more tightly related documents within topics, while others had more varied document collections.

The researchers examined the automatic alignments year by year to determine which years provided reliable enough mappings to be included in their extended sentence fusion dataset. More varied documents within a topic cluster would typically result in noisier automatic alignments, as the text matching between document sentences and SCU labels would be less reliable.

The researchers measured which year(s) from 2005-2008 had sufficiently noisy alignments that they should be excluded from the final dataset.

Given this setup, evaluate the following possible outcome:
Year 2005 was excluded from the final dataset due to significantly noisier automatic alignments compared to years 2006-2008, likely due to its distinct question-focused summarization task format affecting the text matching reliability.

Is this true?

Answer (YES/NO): NO